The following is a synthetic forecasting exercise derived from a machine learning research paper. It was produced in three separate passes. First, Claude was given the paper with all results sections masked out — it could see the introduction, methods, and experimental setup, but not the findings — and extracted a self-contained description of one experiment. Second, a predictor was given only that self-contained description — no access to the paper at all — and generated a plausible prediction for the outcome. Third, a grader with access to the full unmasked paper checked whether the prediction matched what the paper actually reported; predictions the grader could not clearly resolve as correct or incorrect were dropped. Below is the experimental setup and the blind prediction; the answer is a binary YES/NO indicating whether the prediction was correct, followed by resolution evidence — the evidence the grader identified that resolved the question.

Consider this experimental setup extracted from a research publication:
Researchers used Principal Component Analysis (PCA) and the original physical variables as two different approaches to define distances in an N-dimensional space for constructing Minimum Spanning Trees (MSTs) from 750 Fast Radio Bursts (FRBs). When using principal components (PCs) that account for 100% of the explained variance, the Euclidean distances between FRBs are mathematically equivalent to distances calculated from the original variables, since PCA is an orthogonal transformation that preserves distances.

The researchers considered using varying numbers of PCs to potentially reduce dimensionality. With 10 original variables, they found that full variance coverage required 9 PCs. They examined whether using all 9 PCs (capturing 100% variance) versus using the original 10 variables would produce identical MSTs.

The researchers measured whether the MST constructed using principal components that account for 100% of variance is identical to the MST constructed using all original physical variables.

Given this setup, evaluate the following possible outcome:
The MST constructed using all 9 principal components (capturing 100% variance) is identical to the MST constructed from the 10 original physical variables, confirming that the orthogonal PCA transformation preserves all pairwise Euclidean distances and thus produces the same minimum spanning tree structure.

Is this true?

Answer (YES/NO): YES